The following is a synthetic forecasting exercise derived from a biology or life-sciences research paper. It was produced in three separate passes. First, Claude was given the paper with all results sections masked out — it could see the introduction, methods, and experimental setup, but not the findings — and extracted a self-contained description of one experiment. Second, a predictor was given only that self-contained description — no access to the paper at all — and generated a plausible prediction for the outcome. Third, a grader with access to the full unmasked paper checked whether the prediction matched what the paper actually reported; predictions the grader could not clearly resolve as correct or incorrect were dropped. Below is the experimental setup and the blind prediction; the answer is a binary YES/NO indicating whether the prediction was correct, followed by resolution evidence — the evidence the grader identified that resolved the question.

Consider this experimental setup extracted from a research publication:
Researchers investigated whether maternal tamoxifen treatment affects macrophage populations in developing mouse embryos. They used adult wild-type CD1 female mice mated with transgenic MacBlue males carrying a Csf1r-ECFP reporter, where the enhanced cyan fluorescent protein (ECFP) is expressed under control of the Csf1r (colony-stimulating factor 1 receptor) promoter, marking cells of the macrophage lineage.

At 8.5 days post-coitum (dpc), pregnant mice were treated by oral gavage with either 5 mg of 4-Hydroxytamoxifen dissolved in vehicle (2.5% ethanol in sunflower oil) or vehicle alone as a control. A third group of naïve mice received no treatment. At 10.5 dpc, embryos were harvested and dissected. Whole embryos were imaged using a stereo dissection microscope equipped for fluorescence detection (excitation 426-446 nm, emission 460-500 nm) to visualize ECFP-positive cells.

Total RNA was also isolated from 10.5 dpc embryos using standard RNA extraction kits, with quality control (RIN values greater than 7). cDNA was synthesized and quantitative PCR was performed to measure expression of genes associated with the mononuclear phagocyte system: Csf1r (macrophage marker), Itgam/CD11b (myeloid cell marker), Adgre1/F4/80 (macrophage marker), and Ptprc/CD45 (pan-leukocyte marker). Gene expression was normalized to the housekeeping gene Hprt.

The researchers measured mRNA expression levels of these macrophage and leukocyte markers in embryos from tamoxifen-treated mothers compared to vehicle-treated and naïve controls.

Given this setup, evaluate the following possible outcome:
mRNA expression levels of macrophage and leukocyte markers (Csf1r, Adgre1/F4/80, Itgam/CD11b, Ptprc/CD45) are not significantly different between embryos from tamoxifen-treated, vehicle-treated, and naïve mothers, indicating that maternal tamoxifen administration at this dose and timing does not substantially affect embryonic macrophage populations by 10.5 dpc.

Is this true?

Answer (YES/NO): NO